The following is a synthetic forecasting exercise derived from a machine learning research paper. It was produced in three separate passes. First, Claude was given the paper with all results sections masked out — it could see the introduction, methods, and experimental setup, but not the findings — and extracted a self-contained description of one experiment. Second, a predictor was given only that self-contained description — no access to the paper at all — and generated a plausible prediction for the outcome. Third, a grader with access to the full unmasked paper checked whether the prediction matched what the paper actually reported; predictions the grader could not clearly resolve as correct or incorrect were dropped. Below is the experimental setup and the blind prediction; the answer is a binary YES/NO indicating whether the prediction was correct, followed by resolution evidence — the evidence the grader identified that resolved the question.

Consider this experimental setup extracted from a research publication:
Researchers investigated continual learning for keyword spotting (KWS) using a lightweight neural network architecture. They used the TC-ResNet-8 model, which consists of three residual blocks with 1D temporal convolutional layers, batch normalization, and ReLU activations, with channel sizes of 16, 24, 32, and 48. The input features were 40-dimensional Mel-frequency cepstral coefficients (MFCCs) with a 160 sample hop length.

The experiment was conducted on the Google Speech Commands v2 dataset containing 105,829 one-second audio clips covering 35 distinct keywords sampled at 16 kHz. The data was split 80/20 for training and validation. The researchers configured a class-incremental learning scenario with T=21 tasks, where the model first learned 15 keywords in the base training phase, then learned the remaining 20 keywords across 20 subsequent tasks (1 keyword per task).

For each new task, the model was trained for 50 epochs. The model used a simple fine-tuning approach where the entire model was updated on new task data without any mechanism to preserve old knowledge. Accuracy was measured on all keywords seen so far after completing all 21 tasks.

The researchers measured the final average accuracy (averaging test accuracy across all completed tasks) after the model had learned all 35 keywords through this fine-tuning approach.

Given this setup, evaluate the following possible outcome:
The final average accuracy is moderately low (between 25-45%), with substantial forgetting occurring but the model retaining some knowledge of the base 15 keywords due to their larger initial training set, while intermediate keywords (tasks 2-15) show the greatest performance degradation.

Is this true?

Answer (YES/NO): NO